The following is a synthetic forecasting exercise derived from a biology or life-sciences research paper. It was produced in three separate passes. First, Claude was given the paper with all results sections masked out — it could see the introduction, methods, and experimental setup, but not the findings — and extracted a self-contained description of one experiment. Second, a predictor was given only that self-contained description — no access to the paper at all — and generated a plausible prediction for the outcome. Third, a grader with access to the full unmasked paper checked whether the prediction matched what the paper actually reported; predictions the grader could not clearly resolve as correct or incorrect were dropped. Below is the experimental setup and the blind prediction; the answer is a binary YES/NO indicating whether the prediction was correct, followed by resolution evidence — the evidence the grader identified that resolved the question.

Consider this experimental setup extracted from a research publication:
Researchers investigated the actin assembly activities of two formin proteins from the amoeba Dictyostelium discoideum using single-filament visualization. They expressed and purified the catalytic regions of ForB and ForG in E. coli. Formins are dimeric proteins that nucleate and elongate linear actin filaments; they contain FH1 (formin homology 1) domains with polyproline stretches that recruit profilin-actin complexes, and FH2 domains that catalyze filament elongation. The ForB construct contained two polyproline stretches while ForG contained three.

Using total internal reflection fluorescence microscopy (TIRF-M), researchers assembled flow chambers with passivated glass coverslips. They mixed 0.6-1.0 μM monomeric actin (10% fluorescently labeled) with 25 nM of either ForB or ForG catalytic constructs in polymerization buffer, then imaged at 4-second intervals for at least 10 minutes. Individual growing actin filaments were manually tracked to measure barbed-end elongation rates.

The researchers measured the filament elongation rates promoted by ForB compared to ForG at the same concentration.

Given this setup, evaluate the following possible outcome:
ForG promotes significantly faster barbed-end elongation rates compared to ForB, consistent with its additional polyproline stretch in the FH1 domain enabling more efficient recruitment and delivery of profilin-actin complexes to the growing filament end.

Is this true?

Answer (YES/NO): YES